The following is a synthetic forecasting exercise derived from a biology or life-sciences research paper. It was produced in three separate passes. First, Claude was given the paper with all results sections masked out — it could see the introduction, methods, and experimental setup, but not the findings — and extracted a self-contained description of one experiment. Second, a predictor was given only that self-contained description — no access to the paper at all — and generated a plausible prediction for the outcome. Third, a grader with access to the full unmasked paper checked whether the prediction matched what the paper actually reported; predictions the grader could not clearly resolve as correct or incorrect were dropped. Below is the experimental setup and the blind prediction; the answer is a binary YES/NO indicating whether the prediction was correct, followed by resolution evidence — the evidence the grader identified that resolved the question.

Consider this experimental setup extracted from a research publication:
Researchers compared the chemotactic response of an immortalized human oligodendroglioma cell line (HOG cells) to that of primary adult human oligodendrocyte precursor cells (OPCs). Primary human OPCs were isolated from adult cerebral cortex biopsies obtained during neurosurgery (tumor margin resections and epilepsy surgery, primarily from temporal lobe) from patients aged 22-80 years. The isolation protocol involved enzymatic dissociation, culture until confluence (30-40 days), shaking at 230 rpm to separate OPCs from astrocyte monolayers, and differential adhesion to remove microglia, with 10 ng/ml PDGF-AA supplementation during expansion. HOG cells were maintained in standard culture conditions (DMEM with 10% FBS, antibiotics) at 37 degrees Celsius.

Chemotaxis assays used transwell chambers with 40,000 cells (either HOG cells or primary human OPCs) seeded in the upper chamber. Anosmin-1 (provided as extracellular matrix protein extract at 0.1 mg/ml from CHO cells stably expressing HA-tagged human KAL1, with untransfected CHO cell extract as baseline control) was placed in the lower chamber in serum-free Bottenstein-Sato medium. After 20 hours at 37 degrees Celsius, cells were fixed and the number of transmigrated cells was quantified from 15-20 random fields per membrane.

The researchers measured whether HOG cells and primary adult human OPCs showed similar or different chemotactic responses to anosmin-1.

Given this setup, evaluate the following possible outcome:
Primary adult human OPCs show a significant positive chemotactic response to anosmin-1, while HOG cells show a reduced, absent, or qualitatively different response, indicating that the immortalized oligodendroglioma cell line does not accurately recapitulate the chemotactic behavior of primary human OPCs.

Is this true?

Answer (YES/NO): NO